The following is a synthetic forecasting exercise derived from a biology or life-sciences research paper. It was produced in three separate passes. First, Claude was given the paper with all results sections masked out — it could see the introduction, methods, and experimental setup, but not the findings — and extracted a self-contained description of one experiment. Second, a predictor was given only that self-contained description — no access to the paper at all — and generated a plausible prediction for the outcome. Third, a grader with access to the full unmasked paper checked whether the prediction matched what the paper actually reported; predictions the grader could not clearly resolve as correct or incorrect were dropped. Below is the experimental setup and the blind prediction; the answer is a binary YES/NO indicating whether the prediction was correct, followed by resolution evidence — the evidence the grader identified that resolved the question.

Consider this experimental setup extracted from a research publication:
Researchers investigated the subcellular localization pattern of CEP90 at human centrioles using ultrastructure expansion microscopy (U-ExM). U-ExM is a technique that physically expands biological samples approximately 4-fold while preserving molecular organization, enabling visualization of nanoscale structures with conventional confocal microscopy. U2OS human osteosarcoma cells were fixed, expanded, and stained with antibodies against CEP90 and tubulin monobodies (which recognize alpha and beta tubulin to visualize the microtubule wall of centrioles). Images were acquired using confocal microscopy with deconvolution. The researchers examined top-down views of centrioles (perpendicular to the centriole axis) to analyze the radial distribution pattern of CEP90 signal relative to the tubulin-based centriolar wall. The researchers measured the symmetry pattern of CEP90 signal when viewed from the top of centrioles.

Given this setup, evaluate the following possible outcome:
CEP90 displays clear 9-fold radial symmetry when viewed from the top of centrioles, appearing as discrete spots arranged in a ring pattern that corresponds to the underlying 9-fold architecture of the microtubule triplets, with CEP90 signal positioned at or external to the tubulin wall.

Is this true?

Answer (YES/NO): YES